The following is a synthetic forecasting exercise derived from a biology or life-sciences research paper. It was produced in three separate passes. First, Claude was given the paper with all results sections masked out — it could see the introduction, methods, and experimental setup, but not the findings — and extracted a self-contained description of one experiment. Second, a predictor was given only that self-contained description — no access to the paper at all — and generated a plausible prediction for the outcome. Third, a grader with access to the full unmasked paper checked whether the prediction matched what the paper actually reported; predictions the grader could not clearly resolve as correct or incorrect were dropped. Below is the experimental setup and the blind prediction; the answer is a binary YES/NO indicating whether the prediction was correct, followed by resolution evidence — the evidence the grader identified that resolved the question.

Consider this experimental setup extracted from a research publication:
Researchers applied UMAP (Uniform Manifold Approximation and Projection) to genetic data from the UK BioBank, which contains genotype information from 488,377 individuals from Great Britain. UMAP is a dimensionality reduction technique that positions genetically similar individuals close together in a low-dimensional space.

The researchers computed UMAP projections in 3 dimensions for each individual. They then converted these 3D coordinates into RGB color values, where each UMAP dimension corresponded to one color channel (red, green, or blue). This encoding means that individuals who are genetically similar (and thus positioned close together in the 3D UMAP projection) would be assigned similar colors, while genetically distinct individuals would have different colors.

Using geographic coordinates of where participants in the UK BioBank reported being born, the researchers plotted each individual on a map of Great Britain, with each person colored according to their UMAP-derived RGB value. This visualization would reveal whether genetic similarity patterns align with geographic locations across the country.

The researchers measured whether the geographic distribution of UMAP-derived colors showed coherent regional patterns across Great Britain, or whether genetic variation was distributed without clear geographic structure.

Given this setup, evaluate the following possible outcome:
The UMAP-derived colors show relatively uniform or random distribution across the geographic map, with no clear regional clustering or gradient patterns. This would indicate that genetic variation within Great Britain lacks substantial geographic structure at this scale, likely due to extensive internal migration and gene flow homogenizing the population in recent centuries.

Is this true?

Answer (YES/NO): NO